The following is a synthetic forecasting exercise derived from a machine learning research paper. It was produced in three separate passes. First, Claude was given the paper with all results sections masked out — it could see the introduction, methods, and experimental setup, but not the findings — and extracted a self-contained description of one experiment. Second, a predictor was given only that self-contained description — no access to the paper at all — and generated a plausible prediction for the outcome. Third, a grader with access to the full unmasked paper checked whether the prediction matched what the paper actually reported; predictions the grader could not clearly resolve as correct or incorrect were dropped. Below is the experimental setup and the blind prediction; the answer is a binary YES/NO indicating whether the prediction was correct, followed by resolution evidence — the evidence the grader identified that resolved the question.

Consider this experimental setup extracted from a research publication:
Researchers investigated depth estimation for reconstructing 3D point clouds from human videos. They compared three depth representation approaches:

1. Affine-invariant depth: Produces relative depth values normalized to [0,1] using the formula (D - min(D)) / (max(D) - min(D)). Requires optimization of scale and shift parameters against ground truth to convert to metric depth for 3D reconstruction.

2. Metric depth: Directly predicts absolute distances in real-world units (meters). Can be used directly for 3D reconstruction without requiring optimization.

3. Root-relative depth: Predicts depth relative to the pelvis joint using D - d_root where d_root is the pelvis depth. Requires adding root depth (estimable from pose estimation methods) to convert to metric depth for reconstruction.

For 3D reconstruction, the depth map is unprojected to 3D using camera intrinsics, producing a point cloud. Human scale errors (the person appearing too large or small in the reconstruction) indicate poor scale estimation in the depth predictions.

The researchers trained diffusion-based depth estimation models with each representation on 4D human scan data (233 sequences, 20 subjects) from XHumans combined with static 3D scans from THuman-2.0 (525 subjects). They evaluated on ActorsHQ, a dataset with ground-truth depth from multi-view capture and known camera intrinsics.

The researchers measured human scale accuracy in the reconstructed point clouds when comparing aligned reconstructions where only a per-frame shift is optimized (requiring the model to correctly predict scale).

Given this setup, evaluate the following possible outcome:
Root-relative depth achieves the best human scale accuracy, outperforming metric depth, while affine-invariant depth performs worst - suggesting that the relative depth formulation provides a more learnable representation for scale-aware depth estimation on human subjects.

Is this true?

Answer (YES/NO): NO